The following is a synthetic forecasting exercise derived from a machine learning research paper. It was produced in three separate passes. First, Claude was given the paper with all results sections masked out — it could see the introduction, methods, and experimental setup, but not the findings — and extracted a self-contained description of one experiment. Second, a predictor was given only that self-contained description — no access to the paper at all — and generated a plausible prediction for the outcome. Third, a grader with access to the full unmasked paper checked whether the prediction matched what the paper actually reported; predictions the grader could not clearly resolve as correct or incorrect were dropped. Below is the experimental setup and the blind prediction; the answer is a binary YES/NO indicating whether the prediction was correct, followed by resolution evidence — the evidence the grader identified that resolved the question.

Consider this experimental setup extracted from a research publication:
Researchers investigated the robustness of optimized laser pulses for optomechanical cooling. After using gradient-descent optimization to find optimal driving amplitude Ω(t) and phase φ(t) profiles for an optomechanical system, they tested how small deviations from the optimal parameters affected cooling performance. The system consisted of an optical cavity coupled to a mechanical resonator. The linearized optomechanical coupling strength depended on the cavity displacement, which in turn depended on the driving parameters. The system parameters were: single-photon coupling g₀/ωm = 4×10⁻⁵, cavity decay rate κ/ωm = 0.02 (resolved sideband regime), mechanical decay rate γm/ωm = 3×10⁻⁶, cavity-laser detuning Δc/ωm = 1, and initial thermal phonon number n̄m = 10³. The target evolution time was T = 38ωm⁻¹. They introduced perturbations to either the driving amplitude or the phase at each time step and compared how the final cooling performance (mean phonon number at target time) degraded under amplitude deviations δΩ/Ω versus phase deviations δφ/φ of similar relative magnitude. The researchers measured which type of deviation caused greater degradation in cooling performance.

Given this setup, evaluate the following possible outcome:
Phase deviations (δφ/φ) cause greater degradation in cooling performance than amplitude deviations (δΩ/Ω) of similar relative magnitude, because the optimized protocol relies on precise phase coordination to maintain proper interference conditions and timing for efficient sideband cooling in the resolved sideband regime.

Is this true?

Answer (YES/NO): NO